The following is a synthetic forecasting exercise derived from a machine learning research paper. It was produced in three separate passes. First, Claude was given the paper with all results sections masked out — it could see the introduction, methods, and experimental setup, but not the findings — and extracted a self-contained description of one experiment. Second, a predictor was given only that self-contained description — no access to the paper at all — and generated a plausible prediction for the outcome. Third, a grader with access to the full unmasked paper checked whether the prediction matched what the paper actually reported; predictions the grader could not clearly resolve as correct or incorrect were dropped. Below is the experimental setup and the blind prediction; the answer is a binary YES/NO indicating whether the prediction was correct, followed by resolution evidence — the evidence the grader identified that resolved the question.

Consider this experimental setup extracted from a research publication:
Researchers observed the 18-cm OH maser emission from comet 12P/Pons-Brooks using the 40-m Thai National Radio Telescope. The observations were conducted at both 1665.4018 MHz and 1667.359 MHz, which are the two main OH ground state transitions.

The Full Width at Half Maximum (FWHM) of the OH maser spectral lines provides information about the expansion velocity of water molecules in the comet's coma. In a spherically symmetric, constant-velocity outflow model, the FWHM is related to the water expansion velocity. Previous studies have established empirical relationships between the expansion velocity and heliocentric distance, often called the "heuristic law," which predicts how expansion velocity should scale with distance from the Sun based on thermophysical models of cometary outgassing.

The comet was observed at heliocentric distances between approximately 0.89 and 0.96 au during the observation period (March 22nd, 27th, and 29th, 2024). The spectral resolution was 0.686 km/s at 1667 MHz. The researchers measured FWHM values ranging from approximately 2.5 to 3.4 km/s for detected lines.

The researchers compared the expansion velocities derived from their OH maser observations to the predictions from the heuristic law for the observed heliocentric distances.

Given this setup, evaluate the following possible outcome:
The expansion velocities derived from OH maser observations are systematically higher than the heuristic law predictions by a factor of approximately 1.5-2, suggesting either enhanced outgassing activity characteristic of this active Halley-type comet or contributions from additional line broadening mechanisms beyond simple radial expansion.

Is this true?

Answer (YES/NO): NO